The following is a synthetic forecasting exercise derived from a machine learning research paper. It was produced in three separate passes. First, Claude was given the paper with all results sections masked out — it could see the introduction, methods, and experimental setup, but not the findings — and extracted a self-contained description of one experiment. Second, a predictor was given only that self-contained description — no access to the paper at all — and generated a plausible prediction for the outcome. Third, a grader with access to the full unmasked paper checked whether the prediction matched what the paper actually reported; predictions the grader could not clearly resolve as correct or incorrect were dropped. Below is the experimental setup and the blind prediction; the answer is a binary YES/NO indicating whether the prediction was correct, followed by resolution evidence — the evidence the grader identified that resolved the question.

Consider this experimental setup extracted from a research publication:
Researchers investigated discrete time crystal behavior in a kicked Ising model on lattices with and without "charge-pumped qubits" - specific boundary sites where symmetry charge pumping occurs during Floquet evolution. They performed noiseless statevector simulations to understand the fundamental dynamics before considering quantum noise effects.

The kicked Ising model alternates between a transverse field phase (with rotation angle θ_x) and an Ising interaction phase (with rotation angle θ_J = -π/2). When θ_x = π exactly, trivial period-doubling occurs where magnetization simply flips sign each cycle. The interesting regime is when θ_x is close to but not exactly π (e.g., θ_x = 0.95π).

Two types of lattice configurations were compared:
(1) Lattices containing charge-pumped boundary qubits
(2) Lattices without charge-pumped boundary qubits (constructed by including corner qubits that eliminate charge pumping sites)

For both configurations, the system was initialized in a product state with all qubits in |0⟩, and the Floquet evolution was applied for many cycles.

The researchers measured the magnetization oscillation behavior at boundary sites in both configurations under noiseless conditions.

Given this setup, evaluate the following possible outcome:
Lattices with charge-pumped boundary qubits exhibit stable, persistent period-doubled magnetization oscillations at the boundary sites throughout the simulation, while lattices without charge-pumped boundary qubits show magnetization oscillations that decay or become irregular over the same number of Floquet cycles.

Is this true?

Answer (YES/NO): YES